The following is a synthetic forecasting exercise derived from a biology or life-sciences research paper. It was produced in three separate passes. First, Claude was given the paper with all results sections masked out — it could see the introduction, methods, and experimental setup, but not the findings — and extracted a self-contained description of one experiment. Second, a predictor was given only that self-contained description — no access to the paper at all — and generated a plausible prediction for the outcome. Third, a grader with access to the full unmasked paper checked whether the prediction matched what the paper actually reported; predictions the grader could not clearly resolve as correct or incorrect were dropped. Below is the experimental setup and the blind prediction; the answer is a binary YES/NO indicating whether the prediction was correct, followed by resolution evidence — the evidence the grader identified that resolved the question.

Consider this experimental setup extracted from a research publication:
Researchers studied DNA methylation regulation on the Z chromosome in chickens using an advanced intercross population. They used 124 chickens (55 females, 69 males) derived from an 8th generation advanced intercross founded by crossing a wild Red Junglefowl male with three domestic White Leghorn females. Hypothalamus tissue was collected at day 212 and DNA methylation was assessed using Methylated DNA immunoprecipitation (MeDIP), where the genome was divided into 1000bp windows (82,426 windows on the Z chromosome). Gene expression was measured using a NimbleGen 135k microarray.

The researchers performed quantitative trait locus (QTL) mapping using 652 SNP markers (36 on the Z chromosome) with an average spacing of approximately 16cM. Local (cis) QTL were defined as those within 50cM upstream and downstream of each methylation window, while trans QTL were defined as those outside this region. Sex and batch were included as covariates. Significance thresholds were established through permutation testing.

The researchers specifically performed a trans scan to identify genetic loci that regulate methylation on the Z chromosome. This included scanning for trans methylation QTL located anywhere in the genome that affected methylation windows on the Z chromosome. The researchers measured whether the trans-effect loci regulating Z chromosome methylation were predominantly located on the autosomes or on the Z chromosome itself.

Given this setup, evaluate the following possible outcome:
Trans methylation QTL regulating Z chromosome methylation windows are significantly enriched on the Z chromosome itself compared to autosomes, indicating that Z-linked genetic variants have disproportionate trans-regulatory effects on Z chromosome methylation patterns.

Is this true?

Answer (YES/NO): NO